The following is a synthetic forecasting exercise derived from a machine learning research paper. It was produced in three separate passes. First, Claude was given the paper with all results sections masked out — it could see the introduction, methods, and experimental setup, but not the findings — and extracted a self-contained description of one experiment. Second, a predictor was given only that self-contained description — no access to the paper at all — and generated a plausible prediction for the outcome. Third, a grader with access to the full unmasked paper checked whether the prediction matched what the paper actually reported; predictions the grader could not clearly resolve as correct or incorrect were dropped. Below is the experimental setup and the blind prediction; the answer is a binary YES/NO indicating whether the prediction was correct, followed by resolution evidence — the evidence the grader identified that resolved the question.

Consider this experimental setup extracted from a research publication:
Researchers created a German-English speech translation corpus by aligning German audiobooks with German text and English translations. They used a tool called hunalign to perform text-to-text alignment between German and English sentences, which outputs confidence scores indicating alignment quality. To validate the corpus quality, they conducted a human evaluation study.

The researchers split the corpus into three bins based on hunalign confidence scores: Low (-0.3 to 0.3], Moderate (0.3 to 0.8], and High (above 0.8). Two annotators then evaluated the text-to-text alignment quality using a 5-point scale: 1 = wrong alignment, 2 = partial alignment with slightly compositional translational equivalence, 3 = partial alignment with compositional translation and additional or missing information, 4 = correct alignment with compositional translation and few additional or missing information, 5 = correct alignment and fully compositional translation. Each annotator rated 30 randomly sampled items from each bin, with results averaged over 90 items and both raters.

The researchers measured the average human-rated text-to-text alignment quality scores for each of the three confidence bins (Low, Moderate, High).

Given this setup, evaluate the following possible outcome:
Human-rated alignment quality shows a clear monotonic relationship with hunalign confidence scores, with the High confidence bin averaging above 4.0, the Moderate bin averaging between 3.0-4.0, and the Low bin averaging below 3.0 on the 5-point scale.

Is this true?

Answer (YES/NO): NO